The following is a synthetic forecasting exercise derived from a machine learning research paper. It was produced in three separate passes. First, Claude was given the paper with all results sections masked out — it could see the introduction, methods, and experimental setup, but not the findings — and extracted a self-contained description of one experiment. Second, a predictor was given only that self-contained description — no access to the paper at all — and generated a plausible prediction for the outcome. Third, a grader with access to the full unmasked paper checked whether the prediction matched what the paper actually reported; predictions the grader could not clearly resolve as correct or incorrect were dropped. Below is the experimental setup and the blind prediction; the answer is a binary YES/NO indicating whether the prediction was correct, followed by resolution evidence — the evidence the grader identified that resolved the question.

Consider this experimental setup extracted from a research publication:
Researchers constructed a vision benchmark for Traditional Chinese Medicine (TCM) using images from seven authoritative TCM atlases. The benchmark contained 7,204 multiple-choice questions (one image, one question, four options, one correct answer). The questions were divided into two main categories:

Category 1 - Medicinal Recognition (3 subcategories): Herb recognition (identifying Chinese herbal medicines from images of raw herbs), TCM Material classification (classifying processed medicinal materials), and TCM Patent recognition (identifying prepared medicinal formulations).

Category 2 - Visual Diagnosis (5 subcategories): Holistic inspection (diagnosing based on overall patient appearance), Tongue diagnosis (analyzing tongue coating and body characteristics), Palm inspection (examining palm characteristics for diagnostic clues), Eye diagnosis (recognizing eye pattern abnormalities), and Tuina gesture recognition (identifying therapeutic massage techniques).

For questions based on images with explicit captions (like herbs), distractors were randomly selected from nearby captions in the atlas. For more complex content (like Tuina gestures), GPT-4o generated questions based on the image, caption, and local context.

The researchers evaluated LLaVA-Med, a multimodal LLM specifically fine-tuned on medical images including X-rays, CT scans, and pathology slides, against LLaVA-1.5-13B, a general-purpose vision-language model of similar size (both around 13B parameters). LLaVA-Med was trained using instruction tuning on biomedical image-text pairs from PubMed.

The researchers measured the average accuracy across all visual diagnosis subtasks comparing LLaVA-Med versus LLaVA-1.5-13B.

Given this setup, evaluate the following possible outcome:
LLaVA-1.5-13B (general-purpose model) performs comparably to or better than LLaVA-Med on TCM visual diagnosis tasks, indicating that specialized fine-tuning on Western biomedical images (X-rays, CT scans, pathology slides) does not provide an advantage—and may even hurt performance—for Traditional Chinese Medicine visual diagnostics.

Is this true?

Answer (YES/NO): NO